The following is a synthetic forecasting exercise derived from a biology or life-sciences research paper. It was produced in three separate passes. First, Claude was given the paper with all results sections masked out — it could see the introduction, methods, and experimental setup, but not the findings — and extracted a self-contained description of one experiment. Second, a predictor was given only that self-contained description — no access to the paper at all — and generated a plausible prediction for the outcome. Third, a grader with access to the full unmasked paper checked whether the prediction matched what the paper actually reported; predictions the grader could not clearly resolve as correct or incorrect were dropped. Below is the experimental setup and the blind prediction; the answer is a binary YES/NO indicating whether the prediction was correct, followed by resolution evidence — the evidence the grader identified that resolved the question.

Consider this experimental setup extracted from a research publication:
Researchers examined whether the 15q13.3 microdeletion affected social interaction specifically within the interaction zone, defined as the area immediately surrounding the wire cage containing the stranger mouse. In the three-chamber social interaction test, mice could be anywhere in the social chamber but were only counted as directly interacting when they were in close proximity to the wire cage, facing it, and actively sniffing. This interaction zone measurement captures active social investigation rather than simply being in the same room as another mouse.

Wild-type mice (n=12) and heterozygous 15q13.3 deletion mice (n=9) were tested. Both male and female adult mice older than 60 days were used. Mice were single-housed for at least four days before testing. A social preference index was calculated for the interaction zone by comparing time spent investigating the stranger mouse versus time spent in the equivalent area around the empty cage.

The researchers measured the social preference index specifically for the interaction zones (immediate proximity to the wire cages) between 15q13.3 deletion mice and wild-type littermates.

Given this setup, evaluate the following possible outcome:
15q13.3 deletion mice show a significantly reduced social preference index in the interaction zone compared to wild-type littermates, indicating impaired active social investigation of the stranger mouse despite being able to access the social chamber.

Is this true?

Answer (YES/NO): YES